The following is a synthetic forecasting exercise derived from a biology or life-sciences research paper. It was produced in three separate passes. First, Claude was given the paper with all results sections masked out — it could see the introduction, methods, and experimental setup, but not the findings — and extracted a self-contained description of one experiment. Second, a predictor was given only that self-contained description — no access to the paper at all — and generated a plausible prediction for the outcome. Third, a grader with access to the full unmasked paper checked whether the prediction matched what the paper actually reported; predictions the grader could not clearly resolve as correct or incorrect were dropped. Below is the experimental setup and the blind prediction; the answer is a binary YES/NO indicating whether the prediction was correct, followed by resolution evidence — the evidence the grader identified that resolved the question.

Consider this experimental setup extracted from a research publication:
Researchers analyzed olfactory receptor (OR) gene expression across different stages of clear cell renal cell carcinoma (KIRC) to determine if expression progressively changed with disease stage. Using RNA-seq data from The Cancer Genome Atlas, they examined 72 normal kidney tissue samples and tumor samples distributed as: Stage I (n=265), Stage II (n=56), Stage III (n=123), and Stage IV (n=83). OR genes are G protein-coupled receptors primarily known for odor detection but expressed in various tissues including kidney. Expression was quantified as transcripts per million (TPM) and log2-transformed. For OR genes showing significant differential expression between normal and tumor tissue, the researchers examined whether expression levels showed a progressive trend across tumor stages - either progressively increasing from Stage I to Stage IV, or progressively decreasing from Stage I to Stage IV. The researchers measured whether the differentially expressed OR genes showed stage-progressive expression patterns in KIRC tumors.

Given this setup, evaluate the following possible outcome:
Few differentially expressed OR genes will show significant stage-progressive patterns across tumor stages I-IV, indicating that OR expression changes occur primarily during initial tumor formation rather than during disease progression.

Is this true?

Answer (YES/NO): YES